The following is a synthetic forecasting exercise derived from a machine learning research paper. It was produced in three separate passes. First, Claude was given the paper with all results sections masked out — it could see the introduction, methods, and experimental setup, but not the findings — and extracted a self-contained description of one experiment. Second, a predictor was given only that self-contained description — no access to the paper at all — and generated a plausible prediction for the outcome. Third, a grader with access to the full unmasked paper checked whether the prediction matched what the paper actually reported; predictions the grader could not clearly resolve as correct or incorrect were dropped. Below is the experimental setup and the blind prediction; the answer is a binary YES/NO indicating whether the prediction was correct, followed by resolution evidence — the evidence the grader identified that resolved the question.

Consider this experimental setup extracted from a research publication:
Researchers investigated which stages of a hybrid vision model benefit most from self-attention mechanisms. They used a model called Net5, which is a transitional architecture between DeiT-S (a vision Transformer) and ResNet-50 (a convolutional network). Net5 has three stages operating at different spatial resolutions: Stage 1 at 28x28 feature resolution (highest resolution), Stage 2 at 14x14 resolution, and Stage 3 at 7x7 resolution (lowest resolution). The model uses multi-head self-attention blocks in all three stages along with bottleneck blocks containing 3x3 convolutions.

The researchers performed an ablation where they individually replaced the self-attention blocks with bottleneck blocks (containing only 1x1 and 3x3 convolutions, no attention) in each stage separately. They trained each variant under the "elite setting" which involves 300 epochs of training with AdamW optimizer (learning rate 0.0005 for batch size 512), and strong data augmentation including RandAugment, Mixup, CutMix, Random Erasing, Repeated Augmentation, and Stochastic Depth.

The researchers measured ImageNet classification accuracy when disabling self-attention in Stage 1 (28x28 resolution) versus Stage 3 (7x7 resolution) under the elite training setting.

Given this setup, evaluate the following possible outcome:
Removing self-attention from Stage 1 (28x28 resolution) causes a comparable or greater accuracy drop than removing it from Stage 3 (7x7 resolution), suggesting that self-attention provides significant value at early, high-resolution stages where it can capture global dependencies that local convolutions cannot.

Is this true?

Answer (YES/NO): NO